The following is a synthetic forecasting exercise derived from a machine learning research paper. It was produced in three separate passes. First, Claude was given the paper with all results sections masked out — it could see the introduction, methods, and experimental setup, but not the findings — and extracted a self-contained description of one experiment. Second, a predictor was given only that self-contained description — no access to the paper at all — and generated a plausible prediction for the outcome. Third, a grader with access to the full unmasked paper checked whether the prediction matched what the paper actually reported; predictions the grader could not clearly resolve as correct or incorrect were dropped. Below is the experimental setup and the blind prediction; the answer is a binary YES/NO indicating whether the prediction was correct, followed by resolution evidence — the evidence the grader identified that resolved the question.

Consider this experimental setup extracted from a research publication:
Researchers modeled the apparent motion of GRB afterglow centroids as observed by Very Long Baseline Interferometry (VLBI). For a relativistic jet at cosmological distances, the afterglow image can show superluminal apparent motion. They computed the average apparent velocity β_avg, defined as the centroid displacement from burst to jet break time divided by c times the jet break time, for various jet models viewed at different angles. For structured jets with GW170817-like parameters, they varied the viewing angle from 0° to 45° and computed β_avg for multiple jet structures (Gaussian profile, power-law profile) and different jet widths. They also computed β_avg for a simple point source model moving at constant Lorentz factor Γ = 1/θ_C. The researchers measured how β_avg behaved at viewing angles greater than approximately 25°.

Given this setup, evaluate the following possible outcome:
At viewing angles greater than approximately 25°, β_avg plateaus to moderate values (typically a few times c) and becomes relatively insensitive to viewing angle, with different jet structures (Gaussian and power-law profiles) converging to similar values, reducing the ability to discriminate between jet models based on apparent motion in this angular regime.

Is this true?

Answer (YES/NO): YES